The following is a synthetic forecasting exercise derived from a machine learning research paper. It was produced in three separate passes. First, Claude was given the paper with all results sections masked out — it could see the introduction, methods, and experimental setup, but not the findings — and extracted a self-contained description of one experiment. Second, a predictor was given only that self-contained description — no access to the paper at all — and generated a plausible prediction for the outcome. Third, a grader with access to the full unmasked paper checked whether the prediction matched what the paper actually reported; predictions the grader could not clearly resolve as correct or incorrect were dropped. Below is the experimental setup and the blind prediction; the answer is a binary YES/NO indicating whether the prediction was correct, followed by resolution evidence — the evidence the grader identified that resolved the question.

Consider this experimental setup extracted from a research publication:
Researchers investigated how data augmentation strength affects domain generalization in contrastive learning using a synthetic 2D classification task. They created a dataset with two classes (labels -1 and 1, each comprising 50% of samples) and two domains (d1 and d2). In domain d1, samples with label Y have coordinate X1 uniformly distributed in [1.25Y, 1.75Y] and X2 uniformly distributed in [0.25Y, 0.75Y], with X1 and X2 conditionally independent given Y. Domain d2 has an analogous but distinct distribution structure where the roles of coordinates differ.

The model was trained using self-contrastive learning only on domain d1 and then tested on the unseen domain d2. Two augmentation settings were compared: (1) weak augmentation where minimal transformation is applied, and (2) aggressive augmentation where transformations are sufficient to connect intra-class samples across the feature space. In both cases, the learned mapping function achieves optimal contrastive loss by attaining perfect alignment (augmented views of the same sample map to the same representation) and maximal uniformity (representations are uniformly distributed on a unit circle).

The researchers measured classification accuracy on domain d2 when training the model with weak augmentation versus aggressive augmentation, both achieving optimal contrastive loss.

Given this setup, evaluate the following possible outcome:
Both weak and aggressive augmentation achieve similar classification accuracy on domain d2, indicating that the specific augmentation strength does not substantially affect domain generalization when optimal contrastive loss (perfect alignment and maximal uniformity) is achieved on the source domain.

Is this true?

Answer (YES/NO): NO